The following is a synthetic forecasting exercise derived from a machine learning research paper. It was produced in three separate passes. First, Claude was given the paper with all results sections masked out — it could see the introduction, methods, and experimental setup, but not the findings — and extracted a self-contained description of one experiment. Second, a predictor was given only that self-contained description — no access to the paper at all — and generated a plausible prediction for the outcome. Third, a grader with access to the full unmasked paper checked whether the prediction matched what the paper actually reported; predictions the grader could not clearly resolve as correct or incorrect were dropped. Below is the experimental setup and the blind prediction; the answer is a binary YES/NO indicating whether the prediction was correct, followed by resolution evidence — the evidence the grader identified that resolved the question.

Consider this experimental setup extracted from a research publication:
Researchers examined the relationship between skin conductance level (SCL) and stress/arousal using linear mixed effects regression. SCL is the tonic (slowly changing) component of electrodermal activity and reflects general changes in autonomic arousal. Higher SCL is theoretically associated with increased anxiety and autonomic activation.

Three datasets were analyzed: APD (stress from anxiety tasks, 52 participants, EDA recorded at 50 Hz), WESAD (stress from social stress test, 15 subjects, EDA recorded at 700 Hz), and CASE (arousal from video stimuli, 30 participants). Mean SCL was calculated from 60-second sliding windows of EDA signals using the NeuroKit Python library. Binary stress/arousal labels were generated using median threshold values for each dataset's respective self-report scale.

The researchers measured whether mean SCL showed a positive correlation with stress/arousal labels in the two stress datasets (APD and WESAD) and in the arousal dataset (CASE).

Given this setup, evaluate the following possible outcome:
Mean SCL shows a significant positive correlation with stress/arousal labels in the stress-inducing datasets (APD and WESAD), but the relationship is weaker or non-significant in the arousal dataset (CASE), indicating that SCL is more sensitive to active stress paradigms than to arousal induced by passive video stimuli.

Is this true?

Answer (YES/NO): NO